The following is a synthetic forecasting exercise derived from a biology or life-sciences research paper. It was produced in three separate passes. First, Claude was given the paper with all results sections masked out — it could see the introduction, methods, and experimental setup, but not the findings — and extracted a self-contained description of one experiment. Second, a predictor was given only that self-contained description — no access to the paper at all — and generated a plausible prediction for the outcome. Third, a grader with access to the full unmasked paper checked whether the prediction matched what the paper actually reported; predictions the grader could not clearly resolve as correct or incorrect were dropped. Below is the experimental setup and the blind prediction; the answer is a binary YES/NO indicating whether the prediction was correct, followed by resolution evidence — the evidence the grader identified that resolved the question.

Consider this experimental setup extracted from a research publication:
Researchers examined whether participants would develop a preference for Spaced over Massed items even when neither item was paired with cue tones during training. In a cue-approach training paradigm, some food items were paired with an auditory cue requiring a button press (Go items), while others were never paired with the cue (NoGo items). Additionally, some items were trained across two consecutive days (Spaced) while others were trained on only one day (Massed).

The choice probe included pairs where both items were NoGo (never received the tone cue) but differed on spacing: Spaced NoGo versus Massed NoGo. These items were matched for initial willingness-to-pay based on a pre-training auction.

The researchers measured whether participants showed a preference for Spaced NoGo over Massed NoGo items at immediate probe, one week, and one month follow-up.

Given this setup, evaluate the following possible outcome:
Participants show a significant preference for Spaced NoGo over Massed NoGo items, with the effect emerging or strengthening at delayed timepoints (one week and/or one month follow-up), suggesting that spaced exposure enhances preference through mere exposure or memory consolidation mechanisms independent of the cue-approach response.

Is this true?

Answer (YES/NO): NO